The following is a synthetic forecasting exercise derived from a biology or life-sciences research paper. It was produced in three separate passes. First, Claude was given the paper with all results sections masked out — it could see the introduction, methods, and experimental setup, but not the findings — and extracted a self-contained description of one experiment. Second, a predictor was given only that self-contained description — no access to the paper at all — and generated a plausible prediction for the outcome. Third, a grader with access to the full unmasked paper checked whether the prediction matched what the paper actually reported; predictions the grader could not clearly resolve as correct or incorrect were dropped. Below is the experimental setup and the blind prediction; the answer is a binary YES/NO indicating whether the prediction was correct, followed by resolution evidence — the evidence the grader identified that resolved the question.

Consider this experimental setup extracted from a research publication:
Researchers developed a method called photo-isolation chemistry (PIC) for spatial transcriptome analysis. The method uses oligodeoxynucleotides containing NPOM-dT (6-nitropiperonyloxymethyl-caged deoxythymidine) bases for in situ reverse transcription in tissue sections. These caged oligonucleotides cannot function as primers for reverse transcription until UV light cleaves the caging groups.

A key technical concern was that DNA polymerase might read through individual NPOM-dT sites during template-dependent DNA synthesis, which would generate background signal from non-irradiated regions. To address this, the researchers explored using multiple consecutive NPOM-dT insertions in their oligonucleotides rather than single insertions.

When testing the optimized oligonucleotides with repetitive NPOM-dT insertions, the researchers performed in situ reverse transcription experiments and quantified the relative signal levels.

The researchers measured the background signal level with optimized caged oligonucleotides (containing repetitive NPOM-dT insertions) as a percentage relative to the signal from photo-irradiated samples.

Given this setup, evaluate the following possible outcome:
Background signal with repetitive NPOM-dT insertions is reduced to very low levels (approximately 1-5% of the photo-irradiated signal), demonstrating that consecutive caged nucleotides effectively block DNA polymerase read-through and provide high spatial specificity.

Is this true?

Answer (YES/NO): NO